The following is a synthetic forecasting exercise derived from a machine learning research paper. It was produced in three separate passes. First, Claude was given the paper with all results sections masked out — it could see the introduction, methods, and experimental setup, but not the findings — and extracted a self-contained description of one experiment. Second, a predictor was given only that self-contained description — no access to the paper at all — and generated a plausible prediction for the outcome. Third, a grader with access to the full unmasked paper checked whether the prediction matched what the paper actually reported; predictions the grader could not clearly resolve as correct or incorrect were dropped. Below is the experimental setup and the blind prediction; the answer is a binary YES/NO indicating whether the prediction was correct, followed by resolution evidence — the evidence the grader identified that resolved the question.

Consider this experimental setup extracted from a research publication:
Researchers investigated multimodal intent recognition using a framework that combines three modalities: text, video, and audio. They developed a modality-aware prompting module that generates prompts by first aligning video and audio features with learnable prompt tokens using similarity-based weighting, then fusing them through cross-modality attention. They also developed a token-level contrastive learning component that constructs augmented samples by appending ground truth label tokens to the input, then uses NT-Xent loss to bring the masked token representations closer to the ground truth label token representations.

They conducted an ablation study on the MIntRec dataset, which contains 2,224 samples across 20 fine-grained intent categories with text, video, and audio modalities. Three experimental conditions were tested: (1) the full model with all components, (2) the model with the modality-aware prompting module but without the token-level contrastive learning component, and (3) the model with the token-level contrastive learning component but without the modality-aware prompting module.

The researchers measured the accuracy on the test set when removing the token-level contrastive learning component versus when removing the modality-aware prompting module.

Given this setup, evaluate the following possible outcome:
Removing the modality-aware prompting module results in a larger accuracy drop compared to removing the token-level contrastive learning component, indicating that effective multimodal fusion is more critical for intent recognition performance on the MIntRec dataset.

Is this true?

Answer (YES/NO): NO